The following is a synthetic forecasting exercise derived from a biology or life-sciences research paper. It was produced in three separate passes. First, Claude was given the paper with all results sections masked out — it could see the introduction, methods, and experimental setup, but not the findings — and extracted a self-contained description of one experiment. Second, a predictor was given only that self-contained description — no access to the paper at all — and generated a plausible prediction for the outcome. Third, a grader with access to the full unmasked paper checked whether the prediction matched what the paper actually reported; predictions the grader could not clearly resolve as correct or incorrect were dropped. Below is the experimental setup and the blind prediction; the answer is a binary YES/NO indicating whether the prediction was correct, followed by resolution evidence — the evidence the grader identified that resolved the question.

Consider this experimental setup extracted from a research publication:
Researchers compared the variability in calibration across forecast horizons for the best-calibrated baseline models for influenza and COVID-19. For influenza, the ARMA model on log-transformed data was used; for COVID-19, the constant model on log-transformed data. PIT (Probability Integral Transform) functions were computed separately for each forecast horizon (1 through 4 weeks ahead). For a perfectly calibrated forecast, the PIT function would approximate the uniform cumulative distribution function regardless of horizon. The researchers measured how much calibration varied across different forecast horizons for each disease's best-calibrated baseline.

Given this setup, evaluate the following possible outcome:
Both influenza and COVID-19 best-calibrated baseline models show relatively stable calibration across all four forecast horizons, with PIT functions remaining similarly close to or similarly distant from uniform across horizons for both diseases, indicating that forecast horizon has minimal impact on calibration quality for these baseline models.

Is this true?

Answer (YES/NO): NO